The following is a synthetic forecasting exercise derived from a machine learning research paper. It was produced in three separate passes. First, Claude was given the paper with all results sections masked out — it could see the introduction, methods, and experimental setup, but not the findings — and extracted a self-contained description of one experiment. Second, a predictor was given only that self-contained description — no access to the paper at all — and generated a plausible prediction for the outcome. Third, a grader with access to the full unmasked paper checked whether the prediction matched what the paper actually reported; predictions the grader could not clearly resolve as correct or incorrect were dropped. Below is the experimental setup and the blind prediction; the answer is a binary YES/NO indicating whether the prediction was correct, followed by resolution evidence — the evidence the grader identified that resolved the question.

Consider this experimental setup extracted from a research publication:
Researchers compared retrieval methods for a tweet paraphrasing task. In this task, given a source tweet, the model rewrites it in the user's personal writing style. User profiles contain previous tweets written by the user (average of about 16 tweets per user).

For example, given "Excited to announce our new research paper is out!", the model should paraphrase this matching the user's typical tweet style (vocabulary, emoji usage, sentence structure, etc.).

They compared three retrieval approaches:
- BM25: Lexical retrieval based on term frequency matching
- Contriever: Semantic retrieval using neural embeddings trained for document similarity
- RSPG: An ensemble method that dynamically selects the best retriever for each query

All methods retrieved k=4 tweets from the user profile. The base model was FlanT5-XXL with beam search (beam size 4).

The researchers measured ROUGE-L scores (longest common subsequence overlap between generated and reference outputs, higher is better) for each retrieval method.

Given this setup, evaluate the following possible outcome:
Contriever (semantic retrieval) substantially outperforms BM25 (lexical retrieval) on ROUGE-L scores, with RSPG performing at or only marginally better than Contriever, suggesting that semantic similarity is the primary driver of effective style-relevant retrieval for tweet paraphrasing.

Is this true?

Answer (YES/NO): NO